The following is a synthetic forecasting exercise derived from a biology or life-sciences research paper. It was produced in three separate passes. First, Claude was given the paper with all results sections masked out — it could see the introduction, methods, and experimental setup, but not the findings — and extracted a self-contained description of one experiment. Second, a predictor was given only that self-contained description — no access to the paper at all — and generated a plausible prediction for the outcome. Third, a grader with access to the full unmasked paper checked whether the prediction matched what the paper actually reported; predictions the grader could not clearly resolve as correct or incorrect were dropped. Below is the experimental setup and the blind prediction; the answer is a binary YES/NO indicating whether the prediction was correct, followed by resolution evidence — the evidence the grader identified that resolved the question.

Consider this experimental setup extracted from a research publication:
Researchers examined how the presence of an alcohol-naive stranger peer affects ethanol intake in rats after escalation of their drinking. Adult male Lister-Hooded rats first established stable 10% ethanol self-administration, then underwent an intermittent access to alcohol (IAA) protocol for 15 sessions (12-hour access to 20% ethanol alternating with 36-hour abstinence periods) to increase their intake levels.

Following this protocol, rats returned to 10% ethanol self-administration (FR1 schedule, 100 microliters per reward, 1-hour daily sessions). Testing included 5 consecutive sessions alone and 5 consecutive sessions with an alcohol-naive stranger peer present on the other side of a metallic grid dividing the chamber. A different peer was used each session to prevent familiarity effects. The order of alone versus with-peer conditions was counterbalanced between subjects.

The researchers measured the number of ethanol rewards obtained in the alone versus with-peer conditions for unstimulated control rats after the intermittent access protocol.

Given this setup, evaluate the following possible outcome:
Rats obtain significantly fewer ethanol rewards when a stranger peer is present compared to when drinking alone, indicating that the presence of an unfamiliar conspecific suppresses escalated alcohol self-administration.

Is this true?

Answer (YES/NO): NO